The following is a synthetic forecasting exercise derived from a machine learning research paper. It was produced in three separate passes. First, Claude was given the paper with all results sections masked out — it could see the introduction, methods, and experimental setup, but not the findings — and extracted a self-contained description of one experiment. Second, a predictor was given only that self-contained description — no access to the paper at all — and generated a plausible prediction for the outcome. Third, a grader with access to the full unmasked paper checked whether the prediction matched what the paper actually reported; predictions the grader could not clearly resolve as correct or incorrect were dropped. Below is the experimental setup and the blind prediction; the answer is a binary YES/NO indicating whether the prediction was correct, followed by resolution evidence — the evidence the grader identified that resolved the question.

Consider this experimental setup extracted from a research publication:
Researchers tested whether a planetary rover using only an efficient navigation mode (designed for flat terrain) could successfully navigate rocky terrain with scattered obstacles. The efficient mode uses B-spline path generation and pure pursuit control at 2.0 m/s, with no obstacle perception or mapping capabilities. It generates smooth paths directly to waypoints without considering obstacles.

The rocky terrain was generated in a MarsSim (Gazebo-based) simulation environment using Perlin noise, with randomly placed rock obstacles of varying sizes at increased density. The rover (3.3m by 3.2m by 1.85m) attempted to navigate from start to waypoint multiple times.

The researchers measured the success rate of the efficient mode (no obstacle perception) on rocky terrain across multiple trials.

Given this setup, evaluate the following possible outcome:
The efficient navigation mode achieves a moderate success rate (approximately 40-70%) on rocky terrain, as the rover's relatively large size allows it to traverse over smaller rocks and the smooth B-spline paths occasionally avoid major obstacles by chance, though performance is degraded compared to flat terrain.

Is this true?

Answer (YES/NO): NO